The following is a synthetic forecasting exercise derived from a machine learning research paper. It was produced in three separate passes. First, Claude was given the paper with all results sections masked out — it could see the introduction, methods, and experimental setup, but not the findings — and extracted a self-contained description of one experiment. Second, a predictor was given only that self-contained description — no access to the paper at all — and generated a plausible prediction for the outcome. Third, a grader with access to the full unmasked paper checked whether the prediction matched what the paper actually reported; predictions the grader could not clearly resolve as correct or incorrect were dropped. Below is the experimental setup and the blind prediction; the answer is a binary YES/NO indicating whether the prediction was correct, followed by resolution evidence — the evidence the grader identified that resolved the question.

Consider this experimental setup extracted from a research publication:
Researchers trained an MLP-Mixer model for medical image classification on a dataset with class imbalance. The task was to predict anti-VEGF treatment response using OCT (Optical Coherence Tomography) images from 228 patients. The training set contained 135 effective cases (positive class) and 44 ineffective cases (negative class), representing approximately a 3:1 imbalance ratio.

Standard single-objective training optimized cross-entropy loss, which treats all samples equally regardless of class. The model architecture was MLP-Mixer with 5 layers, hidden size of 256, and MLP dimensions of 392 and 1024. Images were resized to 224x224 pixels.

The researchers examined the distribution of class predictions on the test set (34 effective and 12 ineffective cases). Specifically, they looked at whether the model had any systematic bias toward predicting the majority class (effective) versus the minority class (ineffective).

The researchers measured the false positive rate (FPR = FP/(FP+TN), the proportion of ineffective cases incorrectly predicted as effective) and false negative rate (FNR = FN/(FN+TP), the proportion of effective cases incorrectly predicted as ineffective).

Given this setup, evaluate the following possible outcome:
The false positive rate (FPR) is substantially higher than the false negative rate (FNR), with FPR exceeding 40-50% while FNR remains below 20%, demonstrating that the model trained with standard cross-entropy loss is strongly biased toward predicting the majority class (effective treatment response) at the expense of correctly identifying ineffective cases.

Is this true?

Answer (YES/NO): NO